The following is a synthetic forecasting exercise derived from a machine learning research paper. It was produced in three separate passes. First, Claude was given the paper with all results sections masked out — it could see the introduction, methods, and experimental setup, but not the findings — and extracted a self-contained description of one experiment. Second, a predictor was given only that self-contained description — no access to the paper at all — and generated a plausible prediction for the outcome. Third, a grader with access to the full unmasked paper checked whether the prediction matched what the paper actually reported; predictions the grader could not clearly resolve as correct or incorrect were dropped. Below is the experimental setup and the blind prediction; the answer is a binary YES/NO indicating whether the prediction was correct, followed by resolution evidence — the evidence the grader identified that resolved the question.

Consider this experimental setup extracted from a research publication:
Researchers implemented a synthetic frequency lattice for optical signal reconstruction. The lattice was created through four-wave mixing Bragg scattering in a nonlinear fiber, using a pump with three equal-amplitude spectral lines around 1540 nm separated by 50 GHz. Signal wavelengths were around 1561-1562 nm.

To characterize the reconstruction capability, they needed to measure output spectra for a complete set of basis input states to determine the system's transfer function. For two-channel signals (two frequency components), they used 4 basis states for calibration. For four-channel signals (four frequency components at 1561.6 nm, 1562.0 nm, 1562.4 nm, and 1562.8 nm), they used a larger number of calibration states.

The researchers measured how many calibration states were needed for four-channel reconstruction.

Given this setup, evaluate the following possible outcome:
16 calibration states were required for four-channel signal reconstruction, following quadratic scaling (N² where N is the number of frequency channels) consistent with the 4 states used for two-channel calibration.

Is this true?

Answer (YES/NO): YES